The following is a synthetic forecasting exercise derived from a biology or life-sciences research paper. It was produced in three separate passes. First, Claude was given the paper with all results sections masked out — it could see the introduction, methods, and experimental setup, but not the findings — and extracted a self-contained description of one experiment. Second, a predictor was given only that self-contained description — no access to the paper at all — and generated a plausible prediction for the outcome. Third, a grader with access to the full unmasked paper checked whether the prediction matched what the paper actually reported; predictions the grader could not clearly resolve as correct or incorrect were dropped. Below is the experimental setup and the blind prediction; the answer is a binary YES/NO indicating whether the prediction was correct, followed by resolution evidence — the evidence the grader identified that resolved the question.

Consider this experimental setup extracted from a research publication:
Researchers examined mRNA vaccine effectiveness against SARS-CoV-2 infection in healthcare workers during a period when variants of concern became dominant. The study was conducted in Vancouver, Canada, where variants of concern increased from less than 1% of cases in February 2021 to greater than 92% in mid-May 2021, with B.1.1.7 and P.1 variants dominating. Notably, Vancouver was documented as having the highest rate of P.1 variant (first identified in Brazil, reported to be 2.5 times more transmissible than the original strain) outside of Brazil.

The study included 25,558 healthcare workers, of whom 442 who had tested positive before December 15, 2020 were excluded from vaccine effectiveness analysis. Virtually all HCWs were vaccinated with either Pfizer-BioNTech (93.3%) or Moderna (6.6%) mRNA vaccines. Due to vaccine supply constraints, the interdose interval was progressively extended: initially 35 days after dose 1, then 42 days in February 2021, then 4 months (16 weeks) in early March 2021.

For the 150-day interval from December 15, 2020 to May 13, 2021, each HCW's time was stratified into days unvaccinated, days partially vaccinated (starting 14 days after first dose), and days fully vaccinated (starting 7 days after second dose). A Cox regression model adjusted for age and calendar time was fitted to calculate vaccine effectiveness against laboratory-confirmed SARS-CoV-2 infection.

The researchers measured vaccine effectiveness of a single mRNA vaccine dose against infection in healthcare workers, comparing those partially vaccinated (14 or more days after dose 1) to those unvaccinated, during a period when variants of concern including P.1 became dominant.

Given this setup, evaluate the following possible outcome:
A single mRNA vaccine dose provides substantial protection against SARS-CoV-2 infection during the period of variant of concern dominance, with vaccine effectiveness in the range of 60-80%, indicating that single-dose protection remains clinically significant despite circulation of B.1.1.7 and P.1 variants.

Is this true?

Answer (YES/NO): NO